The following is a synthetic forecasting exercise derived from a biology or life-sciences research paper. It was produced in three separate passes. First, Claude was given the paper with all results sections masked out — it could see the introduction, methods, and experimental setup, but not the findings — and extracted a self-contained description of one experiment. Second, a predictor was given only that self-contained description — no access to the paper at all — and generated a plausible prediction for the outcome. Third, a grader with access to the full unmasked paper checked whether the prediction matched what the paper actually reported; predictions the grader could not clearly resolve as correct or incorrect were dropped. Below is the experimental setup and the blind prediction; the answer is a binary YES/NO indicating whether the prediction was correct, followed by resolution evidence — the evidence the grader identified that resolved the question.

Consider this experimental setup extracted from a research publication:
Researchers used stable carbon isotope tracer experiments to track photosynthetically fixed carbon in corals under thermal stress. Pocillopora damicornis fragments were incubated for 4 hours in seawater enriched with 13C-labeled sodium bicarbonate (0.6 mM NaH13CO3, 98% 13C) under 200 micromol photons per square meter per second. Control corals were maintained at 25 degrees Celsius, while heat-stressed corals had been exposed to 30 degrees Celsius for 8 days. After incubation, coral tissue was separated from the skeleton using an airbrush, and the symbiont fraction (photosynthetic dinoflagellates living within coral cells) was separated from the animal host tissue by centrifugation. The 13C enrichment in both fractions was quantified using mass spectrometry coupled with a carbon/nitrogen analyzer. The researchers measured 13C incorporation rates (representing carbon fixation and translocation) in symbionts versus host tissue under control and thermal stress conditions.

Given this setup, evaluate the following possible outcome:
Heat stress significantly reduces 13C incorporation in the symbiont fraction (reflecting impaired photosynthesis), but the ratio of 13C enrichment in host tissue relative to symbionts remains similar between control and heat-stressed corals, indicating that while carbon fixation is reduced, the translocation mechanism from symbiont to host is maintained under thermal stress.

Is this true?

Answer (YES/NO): NO